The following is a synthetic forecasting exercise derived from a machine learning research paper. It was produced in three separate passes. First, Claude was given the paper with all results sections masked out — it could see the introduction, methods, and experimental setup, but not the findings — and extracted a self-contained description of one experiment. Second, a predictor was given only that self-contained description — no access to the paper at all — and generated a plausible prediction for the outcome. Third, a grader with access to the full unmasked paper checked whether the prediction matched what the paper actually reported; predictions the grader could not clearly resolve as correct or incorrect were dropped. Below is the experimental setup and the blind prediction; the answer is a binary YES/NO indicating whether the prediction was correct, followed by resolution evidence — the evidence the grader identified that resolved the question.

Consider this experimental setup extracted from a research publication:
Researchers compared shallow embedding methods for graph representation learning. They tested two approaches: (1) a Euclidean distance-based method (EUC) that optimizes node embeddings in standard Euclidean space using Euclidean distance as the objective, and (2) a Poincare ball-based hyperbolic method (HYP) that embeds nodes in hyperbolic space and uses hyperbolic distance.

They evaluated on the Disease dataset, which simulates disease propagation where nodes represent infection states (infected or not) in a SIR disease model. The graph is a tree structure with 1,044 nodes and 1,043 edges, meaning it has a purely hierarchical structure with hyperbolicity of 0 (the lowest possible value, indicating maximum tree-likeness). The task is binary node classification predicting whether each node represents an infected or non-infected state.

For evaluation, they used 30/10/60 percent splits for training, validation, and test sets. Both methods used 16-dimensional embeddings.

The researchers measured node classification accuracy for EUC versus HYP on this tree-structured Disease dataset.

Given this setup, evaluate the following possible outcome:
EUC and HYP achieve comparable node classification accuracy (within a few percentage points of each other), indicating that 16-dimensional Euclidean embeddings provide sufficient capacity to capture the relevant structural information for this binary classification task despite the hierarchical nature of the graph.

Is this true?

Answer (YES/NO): NO